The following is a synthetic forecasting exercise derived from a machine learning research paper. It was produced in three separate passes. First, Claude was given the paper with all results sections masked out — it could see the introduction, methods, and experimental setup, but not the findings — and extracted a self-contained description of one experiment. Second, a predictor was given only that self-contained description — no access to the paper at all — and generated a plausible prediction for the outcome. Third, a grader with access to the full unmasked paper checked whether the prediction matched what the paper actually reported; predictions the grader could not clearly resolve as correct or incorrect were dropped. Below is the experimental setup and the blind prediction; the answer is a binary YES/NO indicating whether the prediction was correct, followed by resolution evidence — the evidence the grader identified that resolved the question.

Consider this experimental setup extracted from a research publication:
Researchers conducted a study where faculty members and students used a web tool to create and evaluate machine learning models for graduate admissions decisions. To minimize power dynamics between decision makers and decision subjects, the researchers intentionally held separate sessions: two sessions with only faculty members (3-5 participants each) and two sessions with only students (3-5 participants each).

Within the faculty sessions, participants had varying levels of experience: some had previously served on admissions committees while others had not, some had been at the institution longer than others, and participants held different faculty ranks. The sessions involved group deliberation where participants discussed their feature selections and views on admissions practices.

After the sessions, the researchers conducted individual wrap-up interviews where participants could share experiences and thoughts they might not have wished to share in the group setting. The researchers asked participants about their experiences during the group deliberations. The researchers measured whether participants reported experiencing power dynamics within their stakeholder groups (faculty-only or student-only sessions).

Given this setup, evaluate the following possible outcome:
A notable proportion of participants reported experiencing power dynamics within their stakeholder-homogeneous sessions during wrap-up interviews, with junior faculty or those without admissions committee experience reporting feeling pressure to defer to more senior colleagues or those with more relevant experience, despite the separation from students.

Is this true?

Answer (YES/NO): NO